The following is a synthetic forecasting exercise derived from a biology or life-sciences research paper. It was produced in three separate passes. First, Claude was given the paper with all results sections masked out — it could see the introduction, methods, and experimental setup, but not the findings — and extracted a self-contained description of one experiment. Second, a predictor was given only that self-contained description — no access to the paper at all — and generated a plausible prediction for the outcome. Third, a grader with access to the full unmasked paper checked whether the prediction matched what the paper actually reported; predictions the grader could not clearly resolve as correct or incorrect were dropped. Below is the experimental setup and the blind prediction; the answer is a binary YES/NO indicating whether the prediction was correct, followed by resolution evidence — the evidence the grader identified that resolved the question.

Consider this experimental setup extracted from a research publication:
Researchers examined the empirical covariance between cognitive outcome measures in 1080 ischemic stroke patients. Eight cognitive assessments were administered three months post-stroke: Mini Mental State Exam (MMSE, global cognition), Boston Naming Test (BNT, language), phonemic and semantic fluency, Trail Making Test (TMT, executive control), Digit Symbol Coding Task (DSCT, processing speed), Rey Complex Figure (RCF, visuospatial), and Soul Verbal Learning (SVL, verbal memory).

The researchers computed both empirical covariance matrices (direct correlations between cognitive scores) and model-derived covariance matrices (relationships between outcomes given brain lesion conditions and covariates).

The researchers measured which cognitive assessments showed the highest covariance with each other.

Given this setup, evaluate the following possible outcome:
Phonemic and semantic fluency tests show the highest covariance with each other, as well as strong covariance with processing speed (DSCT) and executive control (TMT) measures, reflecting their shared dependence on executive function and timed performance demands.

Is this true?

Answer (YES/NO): NO